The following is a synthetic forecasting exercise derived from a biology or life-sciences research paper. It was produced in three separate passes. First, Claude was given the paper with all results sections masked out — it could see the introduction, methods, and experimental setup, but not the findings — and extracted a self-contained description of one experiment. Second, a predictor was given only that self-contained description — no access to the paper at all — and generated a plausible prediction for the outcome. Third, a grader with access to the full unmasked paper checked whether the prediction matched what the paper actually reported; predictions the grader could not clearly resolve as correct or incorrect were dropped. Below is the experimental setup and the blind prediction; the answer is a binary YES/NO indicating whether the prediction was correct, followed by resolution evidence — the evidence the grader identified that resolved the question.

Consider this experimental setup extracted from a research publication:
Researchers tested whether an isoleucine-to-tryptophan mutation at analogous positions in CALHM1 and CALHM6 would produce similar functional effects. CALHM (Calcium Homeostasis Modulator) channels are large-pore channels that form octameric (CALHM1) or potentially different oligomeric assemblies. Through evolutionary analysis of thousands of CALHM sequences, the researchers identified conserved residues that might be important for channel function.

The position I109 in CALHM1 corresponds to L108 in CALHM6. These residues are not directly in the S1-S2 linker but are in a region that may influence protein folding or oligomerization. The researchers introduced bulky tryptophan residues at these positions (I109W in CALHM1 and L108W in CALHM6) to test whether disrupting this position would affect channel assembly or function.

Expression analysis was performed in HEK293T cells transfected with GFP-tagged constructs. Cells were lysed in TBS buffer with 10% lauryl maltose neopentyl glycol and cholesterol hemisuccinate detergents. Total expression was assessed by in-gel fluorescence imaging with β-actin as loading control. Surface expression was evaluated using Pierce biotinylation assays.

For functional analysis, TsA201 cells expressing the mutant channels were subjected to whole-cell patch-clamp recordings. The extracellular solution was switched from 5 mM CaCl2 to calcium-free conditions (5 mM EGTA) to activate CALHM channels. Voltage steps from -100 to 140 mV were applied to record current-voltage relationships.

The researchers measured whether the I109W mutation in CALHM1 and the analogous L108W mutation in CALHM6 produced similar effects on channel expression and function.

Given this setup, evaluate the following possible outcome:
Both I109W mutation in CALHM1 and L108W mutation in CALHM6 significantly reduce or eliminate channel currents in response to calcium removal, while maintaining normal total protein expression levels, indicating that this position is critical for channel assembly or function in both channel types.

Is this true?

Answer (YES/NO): NO